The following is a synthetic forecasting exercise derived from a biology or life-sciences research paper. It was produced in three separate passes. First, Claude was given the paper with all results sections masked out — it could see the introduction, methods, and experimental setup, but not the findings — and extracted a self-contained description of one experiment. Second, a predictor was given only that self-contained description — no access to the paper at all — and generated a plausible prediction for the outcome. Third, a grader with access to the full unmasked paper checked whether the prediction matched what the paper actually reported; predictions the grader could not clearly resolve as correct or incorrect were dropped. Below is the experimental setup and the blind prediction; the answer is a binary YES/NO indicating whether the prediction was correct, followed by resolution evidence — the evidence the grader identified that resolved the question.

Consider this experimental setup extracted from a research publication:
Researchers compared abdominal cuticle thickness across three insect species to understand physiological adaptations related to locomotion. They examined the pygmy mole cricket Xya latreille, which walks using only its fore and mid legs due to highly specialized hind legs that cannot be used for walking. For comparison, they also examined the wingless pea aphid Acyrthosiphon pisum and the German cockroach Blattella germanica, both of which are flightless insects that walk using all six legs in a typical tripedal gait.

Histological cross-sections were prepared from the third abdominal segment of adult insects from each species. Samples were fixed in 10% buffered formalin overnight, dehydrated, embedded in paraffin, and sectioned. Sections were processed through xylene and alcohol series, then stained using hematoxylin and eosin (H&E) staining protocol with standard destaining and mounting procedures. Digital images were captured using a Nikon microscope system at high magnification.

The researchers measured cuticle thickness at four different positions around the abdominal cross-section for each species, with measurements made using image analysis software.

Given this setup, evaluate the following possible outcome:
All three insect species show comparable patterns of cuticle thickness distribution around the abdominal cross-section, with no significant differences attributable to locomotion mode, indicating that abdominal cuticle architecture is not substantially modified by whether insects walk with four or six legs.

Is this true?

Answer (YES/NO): NO